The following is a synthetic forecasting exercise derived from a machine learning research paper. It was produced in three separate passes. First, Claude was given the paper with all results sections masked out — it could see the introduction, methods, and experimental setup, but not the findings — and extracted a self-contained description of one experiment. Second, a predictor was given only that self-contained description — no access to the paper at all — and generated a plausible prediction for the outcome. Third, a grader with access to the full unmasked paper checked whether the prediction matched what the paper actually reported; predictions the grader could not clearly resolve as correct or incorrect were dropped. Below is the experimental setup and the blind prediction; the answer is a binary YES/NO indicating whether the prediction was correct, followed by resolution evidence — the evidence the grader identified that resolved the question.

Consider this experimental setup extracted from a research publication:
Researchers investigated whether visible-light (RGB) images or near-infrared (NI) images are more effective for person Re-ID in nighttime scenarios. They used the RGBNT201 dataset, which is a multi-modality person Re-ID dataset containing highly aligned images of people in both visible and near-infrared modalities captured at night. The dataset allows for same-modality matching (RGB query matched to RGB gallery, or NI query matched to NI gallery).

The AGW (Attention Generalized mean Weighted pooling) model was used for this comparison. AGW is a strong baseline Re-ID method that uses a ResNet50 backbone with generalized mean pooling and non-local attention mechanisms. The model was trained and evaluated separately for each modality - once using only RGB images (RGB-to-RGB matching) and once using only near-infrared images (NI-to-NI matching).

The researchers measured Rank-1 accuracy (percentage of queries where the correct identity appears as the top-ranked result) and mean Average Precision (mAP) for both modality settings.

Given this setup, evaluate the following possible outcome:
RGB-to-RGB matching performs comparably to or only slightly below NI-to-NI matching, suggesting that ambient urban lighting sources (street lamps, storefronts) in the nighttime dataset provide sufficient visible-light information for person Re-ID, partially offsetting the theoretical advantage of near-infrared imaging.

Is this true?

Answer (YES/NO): NO